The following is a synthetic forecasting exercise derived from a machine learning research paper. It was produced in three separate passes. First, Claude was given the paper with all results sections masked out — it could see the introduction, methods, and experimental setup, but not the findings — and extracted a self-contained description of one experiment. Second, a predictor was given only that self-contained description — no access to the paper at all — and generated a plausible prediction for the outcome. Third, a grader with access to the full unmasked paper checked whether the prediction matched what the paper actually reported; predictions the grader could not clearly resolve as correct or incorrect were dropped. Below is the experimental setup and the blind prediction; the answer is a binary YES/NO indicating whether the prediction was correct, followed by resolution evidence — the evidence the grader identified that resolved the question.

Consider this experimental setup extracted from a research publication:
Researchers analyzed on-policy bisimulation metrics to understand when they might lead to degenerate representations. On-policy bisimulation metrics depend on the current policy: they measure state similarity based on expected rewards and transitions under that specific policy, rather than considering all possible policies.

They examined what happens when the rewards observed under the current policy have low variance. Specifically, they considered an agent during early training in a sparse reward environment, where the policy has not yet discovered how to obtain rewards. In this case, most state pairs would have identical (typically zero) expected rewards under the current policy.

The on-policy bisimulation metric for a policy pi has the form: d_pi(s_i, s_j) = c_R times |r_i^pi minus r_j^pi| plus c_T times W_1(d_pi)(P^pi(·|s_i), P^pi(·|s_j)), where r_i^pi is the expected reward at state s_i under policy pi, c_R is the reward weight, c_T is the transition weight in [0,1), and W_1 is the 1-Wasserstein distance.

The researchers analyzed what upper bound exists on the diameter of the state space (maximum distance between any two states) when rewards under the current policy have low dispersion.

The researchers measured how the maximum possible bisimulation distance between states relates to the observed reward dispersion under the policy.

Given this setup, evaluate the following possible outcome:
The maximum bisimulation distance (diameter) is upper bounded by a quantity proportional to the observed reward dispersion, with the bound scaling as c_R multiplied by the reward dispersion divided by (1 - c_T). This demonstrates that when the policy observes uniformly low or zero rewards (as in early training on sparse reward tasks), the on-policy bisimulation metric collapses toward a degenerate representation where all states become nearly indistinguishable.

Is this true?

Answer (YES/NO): YES